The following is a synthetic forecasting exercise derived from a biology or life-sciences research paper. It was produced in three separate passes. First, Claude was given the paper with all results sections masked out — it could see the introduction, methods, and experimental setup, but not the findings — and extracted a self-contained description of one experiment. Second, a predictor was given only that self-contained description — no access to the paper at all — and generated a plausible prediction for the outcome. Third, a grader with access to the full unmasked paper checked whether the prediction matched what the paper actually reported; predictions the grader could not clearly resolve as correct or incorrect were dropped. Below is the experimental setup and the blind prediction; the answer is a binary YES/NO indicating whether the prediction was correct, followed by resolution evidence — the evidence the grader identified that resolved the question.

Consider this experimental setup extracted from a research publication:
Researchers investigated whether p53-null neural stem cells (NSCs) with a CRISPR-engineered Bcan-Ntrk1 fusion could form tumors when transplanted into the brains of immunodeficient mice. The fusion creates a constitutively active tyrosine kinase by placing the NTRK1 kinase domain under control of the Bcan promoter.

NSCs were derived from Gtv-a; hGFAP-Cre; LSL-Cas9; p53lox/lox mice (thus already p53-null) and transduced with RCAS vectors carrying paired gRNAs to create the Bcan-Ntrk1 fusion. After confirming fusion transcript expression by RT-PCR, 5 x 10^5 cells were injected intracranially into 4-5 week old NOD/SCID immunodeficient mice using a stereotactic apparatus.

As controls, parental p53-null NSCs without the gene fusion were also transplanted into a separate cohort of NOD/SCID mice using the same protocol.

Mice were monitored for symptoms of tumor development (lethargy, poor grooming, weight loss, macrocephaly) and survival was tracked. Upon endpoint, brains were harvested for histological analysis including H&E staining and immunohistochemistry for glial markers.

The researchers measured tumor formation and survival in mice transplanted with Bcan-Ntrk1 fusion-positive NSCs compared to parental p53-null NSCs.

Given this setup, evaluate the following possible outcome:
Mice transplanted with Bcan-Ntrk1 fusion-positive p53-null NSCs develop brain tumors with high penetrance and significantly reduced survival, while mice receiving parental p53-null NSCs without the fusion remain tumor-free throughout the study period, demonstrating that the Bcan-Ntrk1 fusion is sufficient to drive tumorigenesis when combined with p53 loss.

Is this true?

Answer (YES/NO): YES